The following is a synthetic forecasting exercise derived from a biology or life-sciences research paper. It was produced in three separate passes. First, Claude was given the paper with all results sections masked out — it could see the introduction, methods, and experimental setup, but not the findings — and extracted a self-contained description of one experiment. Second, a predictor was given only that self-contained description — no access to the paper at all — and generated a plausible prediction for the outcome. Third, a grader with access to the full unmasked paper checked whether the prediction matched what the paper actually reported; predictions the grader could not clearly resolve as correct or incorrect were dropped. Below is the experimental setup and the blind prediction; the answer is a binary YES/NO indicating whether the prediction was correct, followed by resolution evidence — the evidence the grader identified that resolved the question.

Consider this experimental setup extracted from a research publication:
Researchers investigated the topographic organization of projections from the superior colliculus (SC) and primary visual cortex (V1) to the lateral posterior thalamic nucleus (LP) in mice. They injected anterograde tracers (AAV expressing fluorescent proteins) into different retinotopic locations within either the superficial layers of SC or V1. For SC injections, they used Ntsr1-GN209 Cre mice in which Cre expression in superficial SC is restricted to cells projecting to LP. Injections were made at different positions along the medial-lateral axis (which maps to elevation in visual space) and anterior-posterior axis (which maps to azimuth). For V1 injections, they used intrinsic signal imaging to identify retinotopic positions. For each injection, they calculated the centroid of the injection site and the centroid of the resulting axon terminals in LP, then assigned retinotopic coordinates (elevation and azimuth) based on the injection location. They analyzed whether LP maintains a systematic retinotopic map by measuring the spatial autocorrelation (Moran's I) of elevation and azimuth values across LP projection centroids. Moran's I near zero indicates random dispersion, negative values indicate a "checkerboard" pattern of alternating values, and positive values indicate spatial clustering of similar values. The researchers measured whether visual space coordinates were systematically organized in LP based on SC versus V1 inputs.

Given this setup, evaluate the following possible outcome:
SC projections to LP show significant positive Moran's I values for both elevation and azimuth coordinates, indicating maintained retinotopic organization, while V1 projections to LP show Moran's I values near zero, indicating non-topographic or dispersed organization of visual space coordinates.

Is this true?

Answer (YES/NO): NO